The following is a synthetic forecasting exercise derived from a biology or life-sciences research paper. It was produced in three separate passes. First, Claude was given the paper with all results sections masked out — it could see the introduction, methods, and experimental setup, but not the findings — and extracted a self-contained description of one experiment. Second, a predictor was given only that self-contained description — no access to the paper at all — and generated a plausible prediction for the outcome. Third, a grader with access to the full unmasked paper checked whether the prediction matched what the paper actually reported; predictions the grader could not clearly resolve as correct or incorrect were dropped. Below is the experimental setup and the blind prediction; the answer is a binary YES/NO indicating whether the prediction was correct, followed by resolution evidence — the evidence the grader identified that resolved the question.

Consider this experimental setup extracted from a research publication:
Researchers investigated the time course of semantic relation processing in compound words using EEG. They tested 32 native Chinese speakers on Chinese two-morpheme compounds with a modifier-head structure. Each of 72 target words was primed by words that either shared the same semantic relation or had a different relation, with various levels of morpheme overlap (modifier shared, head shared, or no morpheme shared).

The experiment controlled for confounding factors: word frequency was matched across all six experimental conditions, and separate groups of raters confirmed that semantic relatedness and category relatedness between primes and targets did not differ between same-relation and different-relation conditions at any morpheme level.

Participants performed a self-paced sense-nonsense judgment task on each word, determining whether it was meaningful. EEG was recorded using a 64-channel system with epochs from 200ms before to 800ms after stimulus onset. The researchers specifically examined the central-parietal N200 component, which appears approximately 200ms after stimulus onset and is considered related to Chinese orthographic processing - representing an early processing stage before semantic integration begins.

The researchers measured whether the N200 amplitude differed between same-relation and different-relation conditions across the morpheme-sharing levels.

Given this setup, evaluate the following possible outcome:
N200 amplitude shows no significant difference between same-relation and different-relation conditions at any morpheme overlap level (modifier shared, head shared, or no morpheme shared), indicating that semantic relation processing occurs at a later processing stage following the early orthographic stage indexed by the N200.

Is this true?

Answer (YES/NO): NO